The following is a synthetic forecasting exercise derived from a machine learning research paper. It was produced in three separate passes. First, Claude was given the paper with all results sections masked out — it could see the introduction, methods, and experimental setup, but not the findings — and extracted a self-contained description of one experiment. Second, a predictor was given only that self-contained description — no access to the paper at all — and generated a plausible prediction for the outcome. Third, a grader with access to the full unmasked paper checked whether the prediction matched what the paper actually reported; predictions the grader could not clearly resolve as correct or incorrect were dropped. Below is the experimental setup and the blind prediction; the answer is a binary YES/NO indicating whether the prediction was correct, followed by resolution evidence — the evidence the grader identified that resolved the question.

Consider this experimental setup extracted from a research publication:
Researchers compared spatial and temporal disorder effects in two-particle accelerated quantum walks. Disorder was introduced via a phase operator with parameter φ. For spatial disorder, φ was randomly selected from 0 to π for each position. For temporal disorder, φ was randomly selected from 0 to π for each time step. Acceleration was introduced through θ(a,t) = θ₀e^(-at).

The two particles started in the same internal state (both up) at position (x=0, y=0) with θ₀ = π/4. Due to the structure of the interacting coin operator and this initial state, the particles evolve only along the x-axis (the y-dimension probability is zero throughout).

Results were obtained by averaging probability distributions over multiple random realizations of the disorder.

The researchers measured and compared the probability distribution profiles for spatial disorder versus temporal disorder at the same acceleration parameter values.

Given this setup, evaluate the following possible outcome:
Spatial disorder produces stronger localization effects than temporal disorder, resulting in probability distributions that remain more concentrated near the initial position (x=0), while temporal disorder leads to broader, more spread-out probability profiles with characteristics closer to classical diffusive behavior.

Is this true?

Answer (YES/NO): NO